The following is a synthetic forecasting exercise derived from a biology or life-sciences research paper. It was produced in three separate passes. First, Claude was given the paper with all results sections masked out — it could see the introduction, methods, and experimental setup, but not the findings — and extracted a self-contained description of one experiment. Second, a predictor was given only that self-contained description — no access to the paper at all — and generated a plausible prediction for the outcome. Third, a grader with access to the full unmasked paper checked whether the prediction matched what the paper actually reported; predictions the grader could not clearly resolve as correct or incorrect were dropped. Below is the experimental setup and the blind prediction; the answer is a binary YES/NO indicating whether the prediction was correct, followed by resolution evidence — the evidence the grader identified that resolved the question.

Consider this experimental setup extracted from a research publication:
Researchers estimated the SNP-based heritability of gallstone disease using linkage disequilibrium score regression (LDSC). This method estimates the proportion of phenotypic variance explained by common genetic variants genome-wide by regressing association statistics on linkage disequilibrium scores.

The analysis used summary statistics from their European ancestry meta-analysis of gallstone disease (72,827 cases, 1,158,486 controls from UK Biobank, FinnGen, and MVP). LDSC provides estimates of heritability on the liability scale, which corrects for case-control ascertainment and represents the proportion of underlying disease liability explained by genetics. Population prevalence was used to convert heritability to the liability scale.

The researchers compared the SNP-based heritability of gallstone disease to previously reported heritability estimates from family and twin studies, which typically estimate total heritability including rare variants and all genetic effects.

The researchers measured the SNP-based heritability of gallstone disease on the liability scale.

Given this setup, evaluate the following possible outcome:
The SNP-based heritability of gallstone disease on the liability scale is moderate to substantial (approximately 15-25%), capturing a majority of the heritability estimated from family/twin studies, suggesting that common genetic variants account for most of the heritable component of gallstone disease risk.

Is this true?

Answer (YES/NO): NO